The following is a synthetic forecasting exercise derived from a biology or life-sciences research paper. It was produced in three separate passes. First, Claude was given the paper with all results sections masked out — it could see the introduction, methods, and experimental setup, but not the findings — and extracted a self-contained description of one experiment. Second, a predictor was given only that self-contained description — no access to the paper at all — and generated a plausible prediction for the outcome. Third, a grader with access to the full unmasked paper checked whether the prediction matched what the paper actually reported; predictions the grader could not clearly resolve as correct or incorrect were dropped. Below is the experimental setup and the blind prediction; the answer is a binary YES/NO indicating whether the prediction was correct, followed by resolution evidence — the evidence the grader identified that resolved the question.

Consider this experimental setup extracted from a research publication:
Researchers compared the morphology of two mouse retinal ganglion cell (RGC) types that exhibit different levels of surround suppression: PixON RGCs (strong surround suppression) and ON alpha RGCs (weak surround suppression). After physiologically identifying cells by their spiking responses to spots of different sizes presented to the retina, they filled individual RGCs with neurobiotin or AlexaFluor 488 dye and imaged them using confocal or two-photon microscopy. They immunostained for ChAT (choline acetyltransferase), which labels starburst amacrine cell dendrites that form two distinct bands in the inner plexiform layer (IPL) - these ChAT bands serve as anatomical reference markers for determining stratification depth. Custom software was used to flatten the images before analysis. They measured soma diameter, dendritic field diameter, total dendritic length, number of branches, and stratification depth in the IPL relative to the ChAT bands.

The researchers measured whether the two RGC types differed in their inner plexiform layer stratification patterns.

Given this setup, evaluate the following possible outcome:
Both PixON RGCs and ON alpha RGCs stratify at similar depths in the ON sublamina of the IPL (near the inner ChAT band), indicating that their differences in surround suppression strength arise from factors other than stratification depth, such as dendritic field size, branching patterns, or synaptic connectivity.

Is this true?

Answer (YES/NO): YES